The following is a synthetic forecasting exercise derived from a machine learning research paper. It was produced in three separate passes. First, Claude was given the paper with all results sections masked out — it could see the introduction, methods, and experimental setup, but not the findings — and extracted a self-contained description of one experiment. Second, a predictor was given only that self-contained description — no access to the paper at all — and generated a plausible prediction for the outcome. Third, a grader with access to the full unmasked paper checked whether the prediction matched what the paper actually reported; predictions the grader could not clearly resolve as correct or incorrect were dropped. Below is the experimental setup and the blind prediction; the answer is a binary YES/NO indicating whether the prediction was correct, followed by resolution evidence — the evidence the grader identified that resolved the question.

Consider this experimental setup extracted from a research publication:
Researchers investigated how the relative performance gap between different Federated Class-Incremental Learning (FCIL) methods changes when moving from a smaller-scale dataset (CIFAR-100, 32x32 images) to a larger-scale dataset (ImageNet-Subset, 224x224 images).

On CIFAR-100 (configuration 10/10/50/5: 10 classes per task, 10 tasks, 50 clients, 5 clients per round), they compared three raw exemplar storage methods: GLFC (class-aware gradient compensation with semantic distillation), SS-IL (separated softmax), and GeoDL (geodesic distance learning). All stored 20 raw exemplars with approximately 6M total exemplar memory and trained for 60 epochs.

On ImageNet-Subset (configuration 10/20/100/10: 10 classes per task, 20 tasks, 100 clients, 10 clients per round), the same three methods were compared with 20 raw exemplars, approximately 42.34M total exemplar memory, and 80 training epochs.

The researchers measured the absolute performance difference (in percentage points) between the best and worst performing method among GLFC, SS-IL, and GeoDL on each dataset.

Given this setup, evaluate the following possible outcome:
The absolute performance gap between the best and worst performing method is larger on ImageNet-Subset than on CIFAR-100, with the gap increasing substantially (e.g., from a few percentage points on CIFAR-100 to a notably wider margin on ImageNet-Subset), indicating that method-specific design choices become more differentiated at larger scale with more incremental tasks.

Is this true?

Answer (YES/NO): NO